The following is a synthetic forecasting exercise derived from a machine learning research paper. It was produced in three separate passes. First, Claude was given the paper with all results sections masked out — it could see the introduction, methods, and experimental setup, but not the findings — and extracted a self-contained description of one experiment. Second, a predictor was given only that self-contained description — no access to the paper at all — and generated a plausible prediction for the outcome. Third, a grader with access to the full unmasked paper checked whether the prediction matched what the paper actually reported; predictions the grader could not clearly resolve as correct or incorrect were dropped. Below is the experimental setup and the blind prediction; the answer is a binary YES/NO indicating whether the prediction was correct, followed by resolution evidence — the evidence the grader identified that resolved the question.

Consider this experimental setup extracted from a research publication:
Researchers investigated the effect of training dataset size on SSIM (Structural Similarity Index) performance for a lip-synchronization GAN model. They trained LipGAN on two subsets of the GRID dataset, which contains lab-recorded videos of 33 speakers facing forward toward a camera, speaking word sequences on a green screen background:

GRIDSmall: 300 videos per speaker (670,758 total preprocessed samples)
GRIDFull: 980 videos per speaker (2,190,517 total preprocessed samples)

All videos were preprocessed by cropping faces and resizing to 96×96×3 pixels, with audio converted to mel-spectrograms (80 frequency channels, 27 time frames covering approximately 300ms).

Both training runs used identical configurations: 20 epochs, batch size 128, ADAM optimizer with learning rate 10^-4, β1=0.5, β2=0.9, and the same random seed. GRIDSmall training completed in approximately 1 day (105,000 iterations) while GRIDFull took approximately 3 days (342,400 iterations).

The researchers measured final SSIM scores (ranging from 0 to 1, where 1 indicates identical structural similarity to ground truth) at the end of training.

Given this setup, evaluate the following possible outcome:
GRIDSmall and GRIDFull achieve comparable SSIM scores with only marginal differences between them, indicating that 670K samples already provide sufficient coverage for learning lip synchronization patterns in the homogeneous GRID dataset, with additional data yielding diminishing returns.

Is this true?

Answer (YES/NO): YES